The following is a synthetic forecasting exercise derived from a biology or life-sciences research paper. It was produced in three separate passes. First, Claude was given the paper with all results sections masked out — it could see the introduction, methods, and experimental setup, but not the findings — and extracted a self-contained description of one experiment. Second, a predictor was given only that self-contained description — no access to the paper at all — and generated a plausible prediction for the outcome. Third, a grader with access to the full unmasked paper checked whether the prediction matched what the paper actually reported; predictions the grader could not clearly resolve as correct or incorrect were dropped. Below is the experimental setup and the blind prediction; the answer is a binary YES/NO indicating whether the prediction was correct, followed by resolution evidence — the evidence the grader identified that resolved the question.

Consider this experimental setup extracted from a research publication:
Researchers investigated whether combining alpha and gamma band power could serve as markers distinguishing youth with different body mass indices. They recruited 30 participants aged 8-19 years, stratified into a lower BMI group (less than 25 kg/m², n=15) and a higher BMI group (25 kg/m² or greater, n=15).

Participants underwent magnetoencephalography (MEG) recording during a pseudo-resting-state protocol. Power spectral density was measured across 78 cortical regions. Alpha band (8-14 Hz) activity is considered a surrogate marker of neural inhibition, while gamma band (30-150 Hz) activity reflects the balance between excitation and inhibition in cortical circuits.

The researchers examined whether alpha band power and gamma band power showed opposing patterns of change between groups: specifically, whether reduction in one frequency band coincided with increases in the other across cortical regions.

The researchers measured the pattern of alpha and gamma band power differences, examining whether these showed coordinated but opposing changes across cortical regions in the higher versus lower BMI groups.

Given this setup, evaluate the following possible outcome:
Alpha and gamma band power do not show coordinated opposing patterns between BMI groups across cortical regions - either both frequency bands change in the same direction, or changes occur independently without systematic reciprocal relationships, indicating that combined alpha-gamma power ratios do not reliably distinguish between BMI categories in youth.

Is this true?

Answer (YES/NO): NO